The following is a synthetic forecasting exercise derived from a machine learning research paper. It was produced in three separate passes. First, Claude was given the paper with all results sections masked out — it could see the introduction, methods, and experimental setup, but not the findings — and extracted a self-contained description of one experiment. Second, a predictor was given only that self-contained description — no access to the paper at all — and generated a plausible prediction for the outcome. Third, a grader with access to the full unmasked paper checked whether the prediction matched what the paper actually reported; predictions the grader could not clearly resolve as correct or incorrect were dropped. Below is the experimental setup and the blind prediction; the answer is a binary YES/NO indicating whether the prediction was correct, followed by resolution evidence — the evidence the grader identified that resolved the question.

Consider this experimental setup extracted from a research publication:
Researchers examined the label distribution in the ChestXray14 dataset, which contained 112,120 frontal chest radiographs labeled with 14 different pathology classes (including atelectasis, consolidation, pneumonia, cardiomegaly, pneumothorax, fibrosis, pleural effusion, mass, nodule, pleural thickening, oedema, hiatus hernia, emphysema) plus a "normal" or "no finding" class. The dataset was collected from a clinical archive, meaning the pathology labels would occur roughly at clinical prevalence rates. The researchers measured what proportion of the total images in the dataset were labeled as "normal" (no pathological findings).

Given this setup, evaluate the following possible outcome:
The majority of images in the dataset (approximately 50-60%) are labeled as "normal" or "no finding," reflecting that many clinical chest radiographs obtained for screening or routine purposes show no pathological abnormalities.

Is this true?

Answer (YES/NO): NO